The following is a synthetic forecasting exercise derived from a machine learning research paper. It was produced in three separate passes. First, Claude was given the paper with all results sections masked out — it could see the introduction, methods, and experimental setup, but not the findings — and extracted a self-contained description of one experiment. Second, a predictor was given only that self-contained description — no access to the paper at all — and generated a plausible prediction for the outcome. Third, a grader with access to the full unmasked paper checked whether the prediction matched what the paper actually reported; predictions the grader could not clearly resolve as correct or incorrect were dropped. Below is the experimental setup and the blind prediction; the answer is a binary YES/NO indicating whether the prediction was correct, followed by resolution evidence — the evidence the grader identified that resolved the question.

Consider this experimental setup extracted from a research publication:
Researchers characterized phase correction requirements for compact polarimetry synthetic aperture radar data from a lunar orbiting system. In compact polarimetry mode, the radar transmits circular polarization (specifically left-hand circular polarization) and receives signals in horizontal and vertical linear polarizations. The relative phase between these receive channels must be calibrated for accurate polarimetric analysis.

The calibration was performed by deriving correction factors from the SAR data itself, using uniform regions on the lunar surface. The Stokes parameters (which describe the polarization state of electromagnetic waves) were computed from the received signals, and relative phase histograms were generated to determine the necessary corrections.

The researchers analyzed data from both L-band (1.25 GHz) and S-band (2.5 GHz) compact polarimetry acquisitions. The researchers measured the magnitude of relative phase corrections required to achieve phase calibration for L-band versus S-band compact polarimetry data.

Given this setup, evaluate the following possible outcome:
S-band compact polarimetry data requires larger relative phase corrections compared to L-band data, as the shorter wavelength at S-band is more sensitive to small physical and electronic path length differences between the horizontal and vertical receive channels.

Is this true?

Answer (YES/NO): NO